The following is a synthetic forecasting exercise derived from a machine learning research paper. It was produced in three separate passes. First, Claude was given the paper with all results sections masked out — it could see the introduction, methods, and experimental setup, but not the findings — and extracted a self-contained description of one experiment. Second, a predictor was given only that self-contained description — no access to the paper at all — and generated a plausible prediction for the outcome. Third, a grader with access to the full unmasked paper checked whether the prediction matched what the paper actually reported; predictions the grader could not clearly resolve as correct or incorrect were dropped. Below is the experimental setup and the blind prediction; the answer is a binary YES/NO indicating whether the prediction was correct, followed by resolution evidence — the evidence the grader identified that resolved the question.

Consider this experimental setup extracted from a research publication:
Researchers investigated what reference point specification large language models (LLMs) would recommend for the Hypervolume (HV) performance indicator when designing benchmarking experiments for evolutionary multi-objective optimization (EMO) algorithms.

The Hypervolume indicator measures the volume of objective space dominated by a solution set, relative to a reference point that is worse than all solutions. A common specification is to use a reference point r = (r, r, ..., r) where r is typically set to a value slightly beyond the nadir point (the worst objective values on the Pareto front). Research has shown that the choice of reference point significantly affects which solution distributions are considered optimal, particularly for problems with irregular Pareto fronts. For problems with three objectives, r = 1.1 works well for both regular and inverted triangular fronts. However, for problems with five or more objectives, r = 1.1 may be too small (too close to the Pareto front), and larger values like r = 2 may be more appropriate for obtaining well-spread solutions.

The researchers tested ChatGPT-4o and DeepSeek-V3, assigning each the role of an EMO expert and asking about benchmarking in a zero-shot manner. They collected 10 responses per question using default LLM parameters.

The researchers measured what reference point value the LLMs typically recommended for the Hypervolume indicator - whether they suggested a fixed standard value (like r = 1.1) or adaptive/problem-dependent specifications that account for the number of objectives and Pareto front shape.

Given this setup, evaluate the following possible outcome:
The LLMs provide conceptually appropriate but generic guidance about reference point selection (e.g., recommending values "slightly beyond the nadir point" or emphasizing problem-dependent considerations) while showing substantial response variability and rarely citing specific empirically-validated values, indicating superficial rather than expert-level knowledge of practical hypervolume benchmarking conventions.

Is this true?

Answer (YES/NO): NO